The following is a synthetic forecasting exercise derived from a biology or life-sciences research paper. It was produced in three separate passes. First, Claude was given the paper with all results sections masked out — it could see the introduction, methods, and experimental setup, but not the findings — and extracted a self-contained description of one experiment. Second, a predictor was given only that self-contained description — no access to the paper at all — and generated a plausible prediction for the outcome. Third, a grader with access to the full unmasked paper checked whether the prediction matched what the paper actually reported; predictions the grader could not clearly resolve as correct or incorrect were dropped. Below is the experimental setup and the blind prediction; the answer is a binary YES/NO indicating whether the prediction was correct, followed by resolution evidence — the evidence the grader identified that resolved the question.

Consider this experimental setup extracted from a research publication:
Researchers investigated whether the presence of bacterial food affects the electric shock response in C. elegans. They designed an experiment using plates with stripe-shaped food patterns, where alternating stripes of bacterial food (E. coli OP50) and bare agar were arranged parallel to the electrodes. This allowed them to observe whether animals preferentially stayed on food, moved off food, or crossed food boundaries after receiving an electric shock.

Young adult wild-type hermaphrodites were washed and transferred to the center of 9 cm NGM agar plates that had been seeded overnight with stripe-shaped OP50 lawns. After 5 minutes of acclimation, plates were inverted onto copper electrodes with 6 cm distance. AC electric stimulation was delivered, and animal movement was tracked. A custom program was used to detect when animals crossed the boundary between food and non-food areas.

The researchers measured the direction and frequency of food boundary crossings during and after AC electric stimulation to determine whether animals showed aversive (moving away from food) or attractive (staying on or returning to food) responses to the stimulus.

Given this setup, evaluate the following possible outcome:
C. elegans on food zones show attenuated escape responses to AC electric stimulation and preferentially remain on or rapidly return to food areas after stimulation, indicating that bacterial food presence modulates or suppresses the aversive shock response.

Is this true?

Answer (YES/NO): NO